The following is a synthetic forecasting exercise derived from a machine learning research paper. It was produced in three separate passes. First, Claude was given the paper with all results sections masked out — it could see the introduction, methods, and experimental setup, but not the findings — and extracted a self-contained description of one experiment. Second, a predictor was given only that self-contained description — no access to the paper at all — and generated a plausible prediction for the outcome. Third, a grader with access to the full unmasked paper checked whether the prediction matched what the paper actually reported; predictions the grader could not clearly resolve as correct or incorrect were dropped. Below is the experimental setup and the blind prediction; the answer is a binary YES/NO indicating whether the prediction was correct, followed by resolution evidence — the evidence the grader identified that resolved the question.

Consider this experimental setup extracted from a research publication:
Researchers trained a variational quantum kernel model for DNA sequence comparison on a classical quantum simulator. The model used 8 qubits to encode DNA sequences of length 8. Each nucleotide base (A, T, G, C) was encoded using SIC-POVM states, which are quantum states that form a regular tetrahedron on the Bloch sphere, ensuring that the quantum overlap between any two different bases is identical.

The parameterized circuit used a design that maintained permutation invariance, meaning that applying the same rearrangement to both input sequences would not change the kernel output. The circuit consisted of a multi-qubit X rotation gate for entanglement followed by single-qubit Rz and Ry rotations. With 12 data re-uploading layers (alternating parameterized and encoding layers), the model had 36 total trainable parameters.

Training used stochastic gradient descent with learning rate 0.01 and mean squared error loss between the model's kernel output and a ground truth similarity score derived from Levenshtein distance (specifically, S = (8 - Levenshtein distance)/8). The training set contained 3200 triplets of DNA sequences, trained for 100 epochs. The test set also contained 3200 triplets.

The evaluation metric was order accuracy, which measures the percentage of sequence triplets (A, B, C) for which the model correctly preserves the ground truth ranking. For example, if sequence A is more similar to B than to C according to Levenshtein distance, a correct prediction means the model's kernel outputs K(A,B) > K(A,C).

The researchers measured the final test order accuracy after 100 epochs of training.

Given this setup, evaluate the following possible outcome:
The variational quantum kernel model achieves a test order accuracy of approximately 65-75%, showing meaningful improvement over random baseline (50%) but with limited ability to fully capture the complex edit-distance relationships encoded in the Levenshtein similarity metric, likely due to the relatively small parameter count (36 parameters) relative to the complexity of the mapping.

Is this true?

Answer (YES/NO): NO